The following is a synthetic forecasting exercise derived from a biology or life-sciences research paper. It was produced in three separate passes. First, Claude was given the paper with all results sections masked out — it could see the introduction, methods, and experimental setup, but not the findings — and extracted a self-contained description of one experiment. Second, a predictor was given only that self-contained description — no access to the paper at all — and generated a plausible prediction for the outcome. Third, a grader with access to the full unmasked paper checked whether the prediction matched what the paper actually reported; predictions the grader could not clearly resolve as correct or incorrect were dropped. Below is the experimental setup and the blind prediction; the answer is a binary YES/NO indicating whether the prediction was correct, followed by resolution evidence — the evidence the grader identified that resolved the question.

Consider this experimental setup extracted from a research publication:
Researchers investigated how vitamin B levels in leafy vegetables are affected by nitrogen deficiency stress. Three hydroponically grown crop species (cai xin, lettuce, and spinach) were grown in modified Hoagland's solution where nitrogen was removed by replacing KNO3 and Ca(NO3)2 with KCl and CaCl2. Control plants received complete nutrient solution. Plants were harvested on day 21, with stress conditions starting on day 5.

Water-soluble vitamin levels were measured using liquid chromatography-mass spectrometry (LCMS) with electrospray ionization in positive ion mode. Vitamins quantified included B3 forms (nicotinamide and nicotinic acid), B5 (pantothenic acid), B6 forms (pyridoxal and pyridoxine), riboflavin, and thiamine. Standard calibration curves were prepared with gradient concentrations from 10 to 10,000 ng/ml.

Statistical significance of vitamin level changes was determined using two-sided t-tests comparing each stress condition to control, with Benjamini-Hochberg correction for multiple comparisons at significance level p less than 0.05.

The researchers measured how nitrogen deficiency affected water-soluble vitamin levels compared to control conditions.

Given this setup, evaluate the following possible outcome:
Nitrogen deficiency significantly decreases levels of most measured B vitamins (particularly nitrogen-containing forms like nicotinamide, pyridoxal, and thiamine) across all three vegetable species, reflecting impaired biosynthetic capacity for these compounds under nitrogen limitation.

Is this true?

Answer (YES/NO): NO